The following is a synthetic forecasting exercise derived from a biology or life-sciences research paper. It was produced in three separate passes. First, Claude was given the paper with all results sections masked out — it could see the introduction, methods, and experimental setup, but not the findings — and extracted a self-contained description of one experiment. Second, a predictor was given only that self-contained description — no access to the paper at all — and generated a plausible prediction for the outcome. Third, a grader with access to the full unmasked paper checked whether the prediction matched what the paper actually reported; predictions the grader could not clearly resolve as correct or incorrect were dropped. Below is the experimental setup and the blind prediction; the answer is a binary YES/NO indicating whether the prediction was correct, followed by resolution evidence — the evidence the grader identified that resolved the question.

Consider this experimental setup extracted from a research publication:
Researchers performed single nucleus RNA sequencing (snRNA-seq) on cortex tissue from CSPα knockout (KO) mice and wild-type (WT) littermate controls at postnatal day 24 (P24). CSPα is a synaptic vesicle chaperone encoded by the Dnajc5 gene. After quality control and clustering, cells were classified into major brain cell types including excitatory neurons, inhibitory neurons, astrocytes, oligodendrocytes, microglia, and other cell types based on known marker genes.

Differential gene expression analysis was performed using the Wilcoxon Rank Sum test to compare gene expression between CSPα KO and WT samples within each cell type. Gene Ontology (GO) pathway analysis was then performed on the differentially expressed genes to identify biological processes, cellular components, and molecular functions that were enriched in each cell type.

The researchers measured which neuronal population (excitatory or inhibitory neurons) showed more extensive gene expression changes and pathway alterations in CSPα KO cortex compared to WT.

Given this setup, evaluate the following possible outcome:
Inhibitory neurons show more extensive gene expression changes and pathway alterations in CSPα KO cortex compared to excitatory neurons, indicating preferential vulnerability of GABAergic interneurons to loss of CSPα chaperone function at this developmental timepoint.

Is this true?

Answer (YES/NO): NO